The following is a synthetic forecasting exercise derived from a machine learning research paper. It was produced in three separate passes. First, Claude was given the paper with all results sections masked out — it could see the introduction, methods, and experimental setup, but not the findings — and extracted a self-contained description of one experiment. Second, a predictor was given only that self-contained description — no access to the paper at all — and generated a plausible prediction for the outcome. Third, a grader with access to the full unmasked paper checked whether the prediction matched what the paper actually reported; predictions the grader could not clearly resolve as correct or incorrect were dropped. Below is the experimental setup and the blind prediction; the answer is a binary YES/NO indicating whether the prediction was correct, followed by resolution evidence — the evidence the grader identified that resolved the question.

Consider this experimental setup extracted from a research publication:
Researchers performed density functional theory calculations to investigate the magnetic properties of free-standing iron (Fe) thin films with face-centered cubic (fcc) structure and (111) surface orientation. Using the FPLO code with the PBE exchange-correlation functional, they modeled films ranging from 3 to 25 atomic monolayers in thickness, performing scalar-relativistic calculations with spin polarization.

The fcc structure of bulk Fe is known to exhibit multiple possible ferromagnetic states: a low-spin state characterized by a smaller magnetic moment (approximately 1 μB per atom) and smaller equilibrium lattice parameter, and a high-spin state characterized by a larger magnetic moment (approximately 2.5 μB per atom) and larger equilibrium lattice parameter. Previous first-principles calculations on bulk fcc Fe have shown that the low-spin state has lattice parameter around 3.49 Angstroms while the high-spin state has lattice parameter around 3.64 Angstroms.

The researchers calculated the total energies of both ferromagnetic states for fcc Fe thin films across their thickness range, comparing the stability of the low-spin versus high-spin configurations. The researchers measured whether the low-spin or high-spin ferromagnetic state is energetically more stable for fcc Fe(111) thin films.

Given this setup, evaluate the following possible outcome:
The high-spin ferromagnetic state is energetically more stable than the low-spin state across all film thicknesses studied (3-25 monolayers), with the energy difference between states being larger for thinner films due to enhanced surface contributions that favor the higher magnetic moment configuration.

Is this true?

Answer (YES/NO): NO